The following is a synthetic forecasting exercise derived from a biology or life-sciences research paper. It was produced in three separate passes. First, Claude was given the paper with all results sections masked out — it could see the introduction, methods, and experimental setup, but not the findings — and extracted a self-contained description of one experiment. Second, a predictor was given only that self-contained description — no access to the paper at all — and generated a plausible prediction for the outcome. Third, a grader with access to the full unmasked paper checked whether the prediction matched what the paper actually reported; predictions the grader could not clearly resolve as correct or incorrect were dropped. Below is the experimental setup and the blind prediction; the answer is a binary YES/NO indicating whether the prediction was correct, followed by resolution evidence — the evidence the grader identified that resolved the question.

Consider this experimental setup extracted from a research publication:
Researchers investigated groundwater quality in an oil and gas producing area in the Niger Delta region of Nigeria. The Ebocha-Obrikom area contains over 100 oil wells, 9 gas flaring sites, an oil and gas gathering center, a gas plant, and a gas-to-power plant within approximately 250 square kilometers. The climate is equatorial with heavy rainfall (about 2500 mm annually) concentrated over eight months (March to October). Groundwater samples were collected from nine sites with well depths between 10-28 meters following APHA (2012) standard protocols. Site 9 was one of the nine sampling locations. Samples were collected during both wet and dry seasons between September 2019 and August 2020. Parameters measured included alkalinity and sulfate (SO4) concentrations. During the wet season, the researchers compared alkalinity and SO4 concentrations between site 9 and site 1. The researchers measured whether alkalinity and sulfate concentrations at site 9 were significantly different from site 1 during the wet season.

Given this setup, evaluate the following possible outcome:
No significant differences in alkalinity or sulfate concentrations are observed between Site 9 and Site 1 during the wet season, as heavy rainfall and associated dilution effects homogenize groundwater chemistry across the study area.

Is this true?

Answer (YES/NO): NO